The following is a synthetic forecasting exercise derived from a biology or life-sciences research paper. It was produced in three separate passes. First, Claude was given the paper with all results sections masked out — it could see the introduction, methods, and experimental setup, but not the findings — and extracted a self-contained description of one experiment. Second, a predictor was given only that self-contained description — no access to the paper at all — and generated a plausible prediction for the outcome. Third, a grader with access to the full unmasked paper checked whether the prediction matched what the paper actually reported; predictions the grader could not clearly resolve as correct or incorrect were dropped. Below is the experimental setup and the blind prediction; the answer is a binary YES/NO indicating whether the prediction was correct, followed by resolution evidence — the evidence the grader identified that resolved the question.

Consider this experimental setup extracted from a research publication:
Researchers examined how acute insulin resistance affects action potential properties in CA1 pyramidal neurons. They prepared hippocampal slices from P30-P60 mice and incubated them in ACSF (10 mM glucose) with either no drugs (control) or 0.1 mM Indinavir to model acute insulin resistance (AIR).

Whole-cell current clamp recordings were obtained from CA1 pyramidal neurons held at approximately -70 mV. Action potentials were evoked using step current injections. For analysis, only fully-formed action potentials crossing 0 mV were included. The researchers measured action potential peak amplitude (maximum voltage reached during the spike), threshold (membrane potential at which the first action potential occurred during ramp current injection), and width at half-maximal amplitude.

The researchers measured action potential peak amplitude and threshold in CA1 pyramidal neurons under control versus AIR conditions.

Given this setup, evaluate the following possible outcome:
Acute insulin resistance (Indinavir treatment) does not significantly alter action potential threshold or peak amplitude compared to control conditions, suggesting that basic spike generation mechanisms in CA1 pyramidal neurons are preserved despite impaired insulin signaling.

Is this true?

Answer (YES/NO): YES